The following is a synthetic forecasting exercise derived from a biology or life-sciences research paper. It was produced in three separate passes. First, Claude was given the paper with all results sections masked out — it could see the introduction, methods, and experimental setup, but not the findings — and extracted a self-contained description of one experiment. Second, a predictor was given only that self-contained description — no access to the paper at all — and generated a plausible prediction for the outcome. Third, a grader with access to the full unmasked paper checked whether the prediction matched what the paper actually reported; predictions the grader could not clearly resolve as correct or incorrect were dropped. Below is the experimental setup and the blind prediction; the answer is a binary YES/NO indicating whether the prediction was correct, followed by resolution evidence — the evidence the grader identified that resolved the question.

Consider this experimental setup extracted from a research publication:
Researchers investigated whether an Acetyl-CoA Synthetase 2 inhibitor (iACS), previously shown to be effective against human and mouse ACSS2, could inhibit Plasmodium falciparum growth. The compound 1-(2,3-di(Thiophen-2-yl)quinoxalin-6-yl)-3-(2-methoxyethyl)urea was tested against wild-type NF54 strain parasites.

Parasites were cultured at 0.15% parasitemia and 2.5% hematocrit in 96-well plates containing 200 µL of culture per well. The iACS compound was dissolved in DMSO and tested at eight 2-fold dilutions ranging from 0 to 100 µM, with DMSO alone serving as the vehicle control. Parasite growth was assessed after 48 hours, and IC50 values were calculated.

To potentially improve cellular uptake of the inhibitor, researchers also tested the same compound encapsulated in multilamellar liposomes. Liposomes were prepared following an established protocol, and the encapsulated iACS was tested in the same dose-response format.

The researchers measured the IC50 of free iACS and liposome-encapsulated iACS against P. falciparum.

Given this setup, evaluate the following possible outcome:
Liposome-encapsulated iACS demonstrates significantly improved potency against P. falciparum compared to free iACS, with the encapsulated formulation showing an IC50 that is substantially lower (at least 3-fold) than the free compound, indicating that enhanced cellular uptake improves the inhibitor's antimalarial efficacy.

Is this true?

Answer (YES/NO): YES